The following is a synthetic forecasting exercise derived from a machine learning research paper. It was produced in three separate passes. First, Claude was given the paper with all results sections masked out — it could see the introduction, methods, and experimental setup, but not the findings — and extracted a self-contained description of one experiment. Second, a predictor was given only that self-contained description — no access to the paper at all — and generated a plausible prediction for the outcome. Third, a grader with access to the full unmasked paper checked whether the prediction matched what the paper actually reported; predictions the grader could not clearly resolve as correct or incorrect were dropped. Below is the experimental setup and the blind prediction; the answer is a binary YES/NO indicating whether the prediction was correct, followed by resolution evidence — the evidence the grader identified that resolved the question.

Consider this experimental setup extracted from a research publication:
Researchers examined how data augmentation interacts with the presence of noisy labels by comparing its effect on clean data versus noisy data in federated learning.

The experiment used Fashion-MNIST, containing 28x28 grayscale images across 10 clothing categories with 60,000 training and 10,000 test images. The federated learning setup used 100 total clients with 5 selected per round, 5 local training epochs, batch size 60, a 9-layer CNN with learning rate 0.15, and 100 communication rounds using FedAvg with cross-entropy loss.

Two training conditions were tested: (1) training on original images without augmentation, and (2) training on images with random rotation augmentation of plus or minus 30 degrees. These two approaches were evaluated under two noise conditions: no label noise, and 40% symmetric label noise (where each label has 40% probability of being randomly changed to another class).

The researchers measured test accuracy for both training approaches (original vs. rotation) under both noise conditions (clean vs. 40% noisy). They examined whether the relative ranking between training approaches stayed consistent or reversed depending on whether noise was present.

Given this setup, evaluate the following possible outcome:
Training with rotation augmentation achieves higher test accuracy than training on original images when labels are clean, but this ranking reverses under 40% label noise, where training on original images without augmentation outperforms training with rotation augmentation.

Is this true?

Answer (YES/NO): NO